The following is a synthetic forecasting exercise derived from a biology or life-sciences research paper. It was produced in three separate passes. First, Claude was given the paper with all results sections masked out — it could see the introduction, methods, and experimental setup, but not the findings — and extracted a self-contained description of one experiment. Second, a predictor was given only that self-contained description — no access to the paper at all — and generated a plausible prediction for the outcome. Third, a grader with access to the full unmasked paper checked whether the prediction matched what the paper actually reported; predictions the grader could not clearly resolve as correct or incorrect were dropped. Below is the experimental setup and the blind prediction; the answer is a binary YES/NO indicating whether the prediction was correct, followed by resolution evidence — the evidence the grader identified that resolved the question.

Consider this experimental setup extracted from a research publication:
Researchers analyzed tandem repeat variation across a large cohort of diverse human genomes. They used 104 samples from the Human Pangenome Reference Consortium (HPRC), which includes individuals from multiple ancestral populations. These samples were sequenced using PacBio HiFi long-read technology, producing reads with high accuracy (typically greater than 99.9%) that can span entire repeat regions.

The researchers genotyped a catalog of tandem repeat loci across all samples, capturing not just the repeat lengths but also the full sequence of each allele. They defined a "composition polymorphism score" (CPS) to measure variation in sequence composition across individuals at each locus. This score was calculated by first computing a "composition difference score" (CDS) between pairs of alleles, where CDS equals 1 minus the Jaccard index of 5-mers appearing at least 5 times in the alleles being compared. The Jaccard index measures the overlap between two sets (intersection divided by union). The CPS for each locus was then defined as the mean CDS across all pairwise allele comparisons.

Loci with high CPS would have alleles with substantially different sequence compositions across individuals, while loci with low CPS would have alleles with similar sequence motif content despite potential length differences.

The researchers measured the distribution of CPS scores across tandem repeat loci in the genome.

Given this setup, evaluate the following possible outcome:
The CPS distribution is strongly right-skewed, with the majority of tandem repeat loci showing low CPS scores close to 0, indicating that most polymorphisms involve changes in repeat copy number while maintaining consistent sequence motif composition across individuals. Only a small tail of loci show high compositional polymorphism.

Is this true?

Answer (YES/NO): YES